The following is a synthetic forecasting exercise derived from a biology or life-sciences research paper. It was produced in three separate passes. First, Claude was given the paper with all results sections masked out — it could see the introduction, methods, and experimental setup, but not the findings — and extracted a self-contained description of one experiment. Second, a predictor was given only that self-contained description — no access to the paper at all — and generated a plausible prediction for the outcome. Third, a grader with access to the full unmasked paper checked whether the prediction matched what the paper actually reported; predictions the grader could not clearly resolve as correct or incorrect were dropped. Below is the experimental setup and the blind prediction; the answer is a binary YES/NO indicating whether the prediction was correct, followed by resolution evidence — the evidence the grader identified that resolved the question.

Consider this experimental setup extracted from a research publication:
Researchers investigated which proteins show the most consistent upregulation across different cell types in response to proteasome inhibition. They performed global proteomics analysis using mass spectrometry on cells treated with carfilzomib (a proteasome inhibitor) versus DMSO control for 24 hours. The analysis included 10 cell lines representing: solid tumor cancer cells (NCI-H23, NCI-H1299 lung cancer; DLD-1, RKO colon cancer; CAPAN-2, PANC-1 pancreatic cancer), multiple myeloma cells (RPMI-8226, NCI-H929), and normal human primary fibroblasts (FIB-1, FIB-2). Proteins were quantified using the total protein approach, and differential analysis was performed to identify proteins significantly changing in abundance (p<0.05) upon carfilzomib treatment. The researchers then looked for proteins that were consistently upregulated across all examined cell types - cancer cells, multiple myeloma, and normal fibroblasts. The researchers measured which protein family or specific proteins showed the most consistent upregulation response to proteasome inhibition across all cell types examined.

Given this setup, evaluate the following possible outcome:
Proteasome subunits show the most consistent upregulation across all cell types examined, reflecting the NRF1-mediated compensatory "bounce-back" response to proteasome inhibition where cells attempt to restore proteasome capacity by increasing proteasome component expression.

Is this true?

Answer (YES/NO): NO